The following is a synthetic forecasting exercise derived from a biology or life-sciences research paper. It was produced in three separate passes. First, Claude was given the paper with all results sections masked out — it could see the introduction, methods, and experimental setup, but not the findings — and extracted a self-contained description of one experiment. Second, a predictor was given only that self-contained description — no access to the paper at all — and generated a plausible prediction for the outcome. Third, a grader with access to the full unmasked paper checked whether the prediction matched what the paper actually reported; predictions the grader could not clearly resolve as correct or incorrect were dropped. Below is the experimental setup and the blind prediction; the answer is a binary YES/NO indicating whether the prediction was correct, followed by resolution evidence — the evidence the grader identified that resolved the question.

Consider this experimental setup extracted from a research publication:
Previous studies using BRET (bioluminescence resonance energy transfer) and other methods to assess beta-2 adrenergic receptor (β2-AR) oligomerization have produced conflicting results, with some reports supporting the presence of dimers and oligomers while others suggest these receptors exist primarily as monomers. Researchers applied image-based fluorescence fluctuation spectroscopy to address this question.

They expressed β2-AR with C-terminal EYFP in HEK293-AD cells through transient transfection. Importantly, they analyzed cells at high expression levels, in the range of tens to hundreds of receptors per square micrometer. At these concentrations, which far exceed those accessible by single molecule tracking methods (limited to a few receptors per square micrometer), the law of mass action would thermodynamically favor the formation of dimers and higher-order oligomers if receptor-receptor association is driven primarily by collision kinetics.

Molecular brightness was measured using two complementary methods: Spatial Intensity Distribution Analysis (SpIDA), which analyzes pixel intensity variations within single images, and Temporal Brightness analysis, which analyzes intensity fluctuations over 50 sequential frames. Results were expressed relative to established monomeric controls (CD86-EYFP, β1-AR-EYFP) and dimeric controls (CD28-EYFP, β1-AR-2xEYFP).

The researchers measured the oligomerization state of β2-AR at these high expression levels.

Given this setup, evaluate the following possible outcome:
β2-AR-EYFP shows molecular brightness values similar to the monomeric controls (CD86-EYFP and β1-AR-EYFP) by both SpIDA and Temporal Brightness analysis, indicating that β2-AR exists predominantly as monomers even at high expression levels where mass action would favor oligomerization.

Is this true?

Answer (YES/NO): NO